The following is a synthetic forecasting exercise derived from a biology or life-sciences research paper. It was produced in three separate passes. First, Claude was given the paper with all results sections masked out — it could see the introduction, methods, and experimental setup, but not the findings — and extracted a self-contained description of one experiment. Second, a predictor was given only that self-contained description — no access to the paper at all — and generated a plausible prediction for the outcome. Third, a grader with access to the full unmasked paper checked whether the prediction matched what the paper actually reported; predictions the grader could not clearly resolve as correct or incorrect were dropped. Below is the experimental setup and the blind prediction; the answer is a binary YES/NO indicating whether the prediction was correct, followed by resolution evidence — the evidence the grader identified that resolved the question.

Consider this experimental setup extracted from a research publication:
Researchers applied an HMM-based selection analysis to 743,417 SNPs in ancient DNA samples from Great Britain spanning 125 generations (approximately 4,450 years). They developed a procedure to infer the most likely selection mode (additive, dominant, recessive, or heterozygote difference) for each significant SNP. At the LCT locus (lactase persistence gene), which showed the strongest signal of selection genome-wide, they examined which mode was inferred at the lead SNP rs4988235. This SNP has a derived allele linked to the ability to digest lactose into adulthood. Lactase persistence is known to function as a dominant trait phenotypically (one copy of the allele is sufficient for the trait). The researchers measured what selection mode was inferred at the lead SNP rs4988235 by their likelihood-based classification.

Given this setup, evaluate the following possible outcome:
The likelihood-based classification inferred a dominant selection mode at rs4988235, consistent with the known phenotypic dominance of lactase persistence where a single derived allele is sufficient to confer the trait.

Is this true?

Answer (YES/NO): YES